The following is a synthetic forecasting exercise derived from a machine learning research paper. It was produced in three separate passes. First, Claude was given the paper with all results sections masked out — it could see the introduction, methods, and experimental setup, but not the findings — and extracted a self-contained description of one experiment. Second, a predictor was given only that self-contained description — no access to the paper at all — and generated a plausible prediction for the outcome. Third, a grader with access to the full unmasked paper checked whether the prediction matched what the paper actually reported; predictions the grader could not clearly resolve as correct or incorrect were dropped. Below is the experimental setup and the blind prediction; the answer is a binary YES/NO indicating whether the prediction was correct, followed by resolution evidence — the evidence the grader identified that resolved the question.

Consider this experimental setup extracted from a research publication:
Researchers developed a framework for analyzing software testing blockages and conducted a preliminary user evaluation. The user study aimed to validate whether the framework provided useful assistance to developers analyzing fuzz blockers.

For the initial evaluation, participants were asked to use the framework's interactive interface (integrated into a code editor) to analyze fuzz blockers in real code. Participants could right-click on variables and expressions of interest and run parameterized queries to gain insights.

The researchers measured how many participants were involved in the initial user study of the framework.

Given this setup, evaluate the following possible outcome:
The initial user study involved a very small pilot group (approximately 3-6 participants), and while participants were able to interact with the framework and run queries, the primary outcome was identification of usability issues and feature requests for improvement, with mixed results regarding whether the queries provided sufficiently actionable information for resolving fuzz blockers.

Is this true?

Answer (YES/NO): NO